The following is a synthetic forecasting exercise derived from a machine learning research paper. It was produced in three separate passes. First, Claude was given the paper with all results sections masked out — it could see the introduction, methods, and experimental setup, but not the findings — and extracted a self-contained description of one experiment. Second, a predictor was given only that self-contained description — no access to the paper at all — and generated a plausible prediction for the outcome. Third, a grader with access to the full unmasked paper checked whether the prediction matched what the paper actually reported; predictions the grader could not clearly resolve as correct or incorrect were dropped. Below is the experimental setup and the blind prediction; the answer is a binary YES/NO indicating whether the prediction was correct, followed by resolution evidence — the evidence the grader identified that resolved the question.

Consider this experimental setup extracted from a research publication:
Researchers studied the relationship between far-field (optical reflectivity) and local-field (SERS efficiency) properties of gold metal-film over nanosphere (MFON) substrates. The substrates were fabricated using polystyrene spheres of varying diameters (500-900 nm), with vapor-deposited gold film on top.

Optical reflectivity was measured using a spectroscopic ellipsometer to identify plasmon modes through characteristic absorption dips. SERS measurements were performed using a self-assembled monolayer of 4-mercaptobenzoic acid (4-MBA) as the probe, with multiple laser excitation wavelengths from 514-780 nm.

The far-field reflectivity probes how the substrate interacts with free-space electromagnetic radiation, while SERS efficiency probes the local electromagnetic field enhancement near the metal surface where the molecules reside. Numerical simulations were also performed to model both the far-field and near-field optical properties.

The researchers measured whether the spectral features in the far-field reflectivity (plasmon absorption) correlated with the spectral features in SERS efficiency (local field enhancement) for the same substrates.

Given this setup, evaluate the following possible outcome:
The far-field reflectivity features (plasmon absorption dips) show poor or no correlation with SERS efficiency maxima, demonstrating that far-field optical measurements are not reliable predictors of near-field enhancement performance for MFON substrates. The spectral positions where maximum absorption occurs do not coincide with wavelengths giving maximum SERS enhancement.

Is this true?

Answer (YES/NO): NO